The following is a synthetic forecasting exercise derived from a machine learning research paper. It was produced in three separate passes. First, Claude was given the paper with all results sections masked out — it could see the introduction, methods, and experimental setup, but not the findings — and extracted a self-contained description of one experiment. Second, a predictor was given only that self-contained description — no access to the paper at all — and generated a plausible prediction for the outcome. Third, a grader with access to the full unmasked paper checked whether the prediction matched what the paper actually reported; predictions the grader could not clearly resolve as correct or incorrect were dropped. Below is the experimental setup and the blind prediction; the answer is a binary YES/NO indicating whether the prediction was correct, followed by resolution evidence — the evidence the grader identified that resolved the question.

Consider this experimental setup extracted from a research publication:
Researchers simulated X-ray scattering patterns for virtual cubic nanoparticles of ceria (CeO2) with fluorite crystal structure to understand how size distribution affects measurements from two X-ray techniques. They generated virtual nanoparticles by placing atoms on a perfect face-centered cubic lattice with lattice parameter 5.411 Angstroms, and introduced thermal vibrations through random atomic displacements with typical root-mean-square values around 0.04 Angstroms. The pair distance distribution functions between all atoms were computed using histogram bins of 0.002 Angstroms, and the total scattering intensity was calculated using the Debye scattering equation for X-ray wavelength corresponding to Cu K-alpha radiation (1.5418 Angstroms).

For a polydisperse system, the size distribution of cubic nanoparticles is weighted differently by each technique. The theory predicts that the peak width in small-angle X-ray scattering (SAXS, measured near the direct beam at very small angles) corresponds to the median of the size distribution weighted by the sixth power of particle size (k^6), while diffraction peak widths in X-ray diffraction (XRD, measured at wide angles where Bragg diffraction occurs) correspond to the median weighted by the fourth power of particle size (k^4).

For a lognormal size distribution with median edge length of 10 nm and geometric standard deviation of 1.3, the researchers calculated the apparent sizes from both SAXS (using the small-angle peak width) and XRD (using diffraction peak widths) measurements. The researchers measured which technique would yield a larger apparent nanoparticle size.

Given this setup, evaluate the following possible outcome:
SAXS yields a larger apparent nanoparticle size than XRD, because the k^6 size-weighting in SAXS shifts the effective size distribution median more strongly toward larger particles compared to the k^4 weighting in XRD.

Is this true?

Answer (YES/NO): YES